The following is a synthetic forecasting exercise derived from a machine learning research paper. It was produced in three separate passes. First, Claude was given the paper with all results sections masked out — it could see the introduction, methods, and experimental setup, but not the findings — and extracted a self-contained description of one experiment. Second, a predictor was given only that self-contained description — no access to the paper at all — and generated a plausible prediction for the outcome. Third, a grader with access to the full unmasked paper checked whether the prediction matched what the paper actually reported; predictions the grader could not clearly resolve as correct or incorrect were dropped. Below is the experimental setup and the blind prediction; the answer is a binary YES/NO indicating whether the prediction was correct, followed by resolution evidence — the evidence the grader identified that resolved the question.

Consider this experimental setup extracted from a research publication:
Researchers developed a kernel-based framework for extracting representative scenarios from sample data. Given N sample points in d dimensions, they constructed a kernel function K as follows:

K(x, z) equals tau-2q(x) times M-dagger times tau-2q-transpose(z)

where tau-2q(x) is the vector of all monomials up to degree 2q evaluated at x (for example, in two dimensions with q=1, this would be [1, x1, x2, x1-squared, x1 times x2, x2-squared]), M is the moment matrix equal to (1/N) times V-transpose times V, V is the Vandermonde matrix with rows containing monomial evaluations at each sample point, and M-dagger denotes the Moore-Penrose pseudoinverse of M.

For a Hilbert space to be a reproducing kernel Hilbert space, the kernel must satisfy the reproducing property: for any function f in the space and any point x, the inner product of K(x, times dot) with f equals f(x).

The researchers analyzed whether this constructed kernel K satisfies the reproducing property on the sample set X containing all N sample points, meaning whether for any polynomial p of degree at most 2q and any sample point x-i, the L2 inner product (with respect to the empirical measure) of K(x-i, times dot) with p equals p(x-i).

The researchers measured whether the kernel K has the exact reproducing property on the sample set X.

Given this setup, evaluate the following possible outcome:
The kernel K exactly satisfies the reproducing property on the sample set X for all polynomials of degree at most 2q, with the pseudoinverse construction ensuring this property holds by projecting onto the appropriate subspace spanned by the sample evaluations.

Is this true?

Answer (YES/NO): YES